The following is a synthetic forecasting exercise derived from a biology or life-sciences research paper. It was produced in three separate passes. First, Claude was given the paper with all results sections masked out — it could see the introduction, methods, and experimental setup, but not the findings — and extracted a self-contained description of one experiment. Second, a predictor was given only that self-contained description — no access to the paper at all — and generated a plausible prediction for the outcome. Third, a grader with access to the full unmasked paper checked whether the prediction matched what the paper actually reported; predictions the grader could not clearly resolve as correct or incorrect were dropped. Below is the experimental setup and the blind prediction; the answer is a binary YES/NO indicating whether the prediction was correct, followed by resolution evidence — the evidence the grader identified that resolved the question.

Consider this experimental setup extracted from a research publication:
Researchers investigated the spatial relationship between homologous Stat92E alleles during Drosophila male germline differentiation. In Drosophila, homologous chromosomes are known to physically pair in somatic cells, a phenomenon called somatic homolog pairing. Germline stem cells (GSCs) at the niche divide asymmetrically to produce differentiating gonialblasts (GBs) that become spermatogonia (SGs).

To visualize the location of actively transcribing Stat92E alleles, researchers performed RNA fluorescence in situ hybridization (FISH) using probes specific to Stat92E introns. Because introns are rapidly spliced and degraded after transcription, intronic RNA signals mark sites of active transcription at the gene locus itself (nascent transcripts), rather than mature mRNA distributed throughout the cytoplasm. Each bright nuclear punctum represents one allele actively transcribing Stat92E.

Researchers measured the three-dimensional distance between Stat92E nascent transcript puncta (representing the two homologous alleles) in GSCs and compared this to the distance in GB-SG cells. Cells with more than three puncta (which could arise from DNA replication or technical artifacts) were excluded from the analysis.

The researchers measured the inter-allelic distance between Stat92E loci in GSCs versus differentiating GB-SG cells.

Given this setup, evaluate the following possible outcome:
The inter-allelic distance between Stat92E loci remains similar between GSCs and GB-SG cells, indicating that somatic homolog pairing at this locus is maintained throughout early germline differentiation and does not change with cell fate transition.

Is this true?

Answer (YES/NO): NO